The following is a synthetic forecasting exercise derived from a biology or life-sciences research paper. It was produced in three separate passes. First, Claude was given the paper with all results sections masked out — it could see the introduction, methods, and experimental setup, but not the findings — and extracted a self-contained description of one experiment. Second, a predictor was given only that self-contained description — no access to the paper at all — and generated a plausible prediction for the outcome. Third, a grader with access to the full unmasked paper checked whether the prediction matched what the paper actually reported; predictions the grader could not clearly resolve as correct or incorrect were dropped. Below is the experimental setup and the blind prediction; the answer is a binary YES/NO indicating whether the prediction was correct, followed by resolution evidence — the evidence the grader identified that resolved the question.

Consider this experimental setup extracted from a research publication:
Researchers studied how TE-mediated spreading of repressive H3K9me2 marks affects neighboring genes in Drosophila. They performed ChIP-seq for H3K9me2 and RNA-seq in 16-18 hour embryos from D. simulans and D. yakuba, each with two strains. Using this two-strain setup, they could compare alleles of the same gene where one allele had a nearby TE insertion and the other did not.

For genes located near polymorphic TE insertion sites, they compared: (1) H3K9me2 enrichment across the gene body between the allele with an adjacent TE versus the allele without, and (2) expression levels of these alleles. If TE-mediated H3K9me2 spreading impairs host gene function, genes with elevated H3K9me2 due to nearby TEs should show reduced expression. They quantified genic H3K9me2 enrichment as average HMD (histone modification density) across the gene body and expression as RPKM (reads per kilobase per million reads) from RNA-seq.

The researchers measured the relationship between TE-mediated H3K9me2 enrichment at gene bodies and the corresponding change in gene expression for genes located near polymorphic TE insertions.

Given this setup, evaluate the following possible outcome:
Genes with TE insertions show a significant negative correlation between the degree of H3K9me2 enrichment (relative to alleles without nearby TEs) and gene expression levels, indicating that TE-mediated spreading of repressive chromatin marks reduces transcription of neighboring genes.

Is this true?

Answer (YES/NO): NO